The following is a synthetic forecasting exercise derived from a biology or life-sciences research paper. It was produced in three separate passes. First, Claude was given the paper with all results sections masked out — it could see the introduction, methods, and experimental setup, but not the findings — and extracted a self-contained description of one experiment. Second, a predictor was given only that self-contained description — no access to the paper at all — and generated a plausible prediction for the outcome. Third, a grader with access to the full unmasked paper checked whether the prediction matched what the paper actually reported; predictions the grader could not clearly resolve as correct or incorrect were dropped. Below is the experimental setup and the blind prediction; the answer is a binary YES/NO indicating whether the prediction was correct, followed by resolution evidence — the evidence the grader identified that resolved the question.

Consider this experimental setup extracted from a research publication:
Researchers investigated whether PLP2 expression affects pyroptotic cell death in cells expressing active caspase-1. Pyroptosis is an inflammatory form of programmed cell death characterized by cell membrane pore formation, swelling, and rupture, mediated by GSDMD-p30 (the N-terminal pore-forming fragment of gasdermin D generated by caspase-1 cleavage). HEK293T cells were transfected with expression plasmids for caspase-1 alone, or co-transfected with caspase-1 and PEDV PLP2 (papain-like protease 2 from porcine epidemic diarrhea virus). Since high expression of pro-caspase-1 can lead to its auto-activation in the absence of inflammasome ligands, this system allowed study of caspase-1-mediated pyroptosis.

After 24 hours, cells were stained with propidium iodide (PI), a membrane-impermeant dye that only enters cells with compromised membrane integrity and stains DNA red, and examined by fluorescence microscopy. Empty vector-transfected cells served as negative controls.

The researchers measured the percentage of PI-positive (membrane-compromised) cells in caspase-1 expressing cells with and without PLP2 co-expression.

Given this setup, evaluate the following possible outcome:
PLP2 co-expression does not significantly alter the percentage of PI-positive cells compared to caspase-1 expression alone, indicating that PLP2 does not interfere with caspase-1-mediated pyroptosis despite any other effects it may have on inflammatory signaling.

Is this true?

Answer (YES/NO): NO